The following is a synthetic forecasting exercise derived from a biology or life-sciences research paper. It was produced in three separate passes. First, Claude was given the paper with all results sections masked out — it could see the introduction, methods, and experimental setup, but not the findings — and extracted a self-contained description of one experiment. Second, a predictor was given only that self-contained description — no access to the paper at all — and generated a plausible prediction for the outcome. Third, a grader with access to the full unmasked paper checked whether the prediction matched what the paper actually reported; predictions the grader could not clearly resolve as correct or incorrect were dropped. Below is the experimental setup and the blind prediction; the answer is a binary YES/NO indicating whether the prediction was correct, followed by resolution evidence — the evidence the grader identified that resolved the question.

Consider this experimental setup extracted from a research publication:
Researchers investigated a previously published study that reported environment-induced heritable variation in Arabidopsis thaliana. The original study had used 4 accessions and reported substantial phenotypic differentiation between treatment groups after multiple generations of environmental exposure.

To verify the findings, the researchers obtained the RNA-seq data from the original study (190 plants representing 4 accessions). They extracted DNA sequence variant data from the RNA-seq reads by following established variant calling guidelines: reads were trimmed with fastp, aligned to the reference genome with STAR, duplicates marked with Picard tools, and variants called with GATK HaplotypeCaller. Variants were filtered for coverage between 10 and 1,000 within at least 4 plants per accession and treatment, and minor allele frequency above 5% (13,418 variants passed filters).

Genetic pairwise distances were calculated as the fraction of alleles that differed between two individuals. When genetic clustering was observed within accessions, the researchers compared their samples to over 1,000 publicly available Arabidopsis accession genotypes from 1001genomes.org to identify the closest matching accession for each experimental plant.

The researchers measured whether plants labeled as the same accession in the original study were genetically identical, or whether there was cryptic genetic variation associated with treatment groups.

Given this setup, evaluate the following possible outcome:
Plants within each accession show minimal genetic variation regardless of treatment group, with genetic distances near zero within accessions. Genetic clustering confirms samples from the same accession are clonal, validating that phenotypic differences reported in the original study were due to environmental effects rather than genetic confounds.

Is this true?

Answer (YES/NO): NO